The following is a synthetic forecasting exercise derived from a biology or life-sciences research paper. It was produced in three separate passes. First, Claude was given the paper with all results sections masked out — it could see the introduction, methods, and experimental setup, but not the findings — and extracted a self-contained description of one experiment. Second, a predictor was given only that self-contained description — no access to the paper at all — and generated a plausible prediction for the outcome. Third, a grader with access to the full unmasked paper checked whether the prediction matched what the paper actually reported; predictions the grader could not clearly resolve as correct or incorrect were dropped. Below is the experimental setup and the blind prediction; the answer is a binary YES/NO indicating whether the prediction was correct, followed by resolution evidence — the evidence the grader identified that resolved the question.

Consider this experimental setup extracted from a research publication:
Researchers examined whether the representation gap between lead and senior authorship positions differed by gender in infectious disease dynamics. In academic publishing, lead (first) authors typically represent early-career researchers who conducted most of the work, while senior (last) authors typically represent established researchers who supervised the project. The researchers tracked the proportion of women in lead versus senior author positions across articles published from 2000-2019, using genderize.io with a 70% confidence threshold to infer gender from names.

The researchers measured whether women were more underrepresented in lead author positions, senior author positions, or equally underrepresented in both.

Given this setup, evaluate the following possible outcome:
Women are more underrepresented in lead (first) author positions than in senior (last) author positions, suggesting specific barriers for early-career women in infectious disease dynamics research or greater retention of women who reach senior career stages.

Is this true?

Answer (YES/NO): NO